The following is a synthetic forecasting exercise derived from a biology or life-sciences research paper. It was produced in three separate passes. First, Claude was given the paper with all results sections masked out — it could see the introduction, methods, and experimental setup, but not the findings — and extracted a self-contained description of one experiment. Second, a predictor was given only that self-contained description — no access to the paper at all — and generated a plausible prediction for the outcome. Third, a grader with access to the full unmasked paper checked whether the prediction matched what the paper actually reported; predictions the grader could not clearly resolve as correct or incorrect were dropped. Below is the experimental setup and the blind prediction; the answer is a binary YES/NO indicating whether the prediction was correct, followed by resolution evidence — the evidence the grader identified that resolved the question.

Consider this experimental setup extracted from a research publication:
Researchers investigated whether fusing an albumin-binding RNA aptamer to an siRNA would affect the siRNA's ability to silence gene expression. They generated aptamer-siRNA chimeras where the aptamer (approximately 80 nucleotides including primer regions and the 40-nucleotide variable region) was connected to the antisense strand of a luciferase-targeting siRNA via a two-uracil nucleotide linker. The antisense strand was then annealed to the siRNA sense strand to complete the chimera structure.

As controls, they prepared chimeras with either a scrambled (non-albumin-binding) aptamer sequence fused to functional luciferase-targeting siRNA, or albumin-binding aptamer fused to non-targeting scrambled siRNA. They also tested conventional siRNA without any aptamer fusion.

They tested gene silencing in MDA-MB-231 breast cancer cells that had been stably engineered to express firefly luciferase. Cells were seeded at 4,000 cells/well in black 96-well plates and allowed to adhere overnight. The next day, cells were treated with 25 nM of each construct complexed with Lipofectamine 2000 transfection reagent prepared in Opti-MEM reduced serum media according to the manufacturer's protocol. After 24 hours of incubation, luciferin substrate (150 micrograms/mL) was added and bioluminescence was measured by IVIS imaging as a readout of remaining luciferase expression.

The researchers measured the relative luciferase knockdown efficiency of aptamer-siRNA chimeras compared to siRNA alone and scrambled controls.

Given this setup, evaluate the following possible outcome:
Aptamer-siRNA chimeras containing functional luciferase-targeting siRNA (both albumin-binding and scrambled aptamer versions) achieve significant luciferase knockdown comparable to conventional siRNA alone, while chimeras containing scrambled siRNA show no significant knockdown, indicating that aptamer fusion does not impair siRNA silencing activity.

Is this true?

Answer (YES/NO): NO